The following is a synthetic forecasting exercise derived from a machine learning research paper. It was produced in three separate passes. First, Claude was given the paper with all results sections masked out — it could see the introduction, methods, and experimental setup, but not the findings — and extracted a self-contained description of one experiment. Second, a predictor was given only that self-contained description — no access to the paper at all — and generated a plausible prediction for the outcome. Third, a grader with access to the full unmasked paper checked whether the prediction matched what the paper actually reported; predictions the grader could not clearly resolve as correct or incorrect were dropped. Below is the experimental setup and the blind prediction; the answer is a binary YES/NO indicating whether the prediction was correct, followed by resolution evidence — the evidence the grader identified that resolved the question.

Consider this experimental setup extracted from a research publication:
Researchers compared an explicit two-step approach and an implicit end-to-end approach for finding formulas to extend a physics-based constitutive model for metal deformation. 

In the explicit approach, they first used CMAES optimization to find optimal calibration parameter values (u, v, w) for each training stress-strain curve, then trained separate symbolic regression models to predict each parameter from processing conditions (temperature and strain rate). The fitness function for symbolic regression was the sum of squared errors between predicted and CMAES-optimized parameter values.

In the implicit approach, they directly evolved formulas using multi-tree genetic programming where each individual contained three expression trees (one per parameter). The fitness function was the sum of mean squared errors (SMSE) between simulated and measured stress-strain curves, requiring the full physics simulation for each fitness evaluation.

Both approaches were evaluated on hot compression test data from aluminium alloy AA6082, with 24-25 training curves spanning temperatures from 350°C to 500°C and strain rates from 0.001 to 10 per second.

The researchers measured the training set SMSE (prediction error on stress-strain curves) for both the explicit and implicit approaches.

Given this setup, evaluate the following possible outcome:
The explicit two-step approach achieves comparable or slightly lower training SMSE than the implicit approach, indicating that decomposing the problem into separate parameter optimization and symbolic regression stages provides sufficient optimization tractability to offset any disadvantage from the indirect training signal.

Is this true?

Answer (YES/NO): NO